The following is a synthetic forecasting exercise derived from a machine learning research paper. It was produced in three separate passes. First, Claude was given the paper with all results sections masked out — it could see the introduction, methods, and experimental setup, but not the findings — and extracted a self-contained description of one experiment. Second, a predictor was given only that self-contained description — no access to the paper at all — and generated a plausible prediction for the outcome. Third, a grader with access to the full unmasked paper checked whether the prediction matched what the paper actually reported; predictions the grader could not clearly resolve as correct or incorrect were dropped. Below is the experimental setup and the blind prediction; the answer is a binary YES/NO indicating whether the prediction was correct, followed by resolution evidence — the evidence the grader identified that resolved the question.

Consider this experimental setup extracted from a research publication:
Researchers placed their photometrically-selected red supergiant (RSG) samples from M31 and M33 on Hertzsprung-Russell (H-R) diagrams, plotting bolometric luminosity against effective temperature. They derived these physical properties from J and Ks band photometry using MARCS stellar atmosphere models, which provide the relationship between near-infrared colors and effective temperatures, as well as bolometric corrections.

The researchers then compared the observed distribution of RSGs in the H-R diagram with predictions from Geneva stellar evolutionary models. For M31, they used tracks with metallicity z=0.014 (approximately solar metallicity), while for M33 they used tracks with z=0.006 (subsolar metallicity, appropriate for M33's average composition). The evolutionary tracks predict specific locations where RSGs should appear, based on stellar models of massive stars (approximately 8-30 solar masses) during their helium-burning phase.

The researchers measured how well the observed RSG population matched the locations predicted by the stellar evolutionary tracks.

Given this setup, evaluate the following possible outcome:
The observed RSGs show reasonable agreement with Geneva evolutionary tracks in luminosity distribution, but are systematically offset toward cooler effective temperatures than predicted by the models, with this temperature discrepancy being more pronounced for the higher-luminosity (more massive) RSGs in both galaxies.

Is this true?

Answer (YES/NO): NO